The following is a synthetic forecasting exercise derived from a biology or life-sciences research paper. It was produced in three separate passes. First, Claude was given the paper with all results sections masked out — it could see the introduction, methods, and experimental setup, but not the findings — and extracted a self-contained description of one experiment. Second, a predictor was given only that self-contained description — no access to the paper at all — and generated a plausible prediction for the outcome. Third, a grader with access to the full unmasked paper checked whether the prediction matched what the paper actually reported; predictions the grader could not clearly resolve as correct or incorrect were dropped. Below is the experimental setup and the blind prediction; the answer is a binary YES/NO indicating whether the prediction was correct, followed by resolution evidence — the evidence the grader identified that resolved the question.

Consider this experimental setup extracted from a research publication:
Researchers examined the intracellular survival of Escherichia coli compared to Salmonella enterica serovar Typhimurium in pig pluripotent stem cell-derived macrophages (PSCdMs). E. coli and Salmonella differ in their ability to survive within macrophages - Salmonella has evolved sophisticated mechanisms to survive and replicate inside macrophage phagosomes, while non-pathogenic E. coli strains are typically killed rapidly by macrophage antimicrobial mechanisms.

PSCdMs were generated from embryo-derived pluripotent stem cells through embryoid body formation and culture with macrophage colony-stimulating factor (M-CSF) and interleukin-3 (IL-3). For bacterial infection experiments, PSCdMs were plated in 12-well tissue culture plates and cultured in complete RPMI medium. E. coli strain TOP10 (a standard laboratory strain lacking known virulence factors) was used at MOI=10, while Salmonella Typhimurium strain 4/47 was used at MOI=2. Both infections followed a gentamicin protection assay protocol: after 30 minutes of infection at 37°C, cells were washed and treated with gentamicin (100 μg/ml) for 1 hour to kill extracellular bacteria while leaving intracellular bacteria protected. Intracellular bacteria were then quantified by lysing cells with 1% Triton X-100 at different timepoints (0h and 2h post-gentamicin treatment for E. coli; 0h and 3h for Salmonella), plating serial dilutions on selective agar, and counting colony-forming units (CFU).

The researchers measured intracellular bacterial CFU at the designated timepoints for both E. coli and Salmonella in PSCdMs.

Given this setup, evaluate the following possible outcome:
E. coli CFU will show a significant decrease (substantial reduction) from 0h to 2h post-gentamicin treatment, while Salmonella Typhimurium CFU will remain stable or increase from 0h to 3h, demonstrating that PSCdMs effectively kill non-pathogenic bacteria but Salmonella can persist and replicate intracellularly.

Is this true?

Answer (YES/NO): NO